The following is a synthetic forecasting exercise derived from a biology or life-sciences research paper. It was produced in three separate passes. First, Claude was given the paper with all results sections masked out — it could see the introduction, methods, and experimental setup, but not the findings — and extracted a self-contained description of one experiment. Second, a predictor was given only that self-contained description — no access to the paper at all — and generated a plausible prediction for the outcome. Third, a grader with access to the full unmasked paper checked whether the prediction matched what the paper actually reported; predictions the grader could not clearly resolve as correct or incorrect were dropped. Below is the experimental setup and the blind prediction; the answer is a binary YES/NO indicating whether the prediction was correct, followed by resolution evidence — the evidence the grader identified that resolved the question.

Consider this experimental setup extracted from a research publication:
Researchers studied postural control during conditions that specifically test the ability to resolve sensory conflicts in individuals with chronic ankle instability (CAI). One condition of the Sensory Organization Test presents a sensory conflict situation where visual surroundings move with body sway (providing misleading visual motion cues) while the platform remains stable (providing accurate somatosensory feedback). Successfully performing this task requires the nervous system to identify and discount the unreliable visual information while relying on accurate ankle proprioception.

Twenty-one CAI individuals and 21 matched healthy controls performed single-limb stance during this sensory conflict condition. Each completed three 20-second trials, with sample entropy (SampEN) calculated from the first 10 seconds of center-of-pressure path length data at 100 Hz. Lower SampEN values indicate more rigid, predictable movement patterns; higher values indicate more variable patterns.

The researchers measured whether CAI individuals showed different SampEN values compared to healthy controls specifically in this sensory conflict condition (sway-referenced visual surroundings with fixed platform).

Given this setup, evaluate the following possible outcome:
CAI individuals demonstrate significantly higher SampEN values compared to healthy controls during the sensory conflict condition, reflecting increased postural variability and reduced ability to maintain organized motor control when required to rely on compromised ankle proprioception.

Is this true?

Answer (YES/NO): NO